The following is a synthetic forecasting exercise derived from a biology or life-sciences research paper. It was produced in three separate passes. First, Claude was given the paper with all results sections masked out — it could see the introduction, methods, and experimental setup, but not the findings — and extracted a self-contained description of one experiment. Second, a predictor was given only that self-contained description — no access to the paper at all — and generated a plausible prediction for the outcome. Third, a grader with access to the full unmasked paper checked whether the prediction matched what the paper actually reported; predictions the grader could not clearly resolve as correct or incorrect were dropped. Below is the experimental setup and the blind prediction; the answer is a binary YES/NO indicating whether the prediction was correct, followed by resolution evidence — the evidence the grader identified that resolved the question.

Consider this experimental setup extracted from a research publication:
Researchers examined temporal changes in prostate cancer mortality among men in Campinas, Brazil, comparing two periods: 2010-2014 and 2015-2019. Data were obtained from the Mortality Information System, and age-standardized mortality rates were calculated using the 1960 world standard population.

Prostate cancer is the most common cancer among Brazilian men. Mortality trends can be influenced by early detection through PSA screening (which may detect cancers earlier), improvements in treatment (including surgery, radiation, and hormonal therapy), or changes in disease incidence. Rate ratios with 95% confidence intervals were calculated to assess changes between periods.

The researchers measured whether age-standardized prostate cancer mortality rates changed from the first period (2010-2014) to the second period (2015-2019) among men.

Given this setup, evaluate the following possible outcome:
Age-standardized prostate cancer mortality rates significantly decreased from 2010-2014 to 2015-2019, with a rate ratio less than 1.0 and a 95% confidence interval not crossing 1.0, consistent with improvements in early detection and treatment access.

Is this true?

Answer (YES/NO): NO